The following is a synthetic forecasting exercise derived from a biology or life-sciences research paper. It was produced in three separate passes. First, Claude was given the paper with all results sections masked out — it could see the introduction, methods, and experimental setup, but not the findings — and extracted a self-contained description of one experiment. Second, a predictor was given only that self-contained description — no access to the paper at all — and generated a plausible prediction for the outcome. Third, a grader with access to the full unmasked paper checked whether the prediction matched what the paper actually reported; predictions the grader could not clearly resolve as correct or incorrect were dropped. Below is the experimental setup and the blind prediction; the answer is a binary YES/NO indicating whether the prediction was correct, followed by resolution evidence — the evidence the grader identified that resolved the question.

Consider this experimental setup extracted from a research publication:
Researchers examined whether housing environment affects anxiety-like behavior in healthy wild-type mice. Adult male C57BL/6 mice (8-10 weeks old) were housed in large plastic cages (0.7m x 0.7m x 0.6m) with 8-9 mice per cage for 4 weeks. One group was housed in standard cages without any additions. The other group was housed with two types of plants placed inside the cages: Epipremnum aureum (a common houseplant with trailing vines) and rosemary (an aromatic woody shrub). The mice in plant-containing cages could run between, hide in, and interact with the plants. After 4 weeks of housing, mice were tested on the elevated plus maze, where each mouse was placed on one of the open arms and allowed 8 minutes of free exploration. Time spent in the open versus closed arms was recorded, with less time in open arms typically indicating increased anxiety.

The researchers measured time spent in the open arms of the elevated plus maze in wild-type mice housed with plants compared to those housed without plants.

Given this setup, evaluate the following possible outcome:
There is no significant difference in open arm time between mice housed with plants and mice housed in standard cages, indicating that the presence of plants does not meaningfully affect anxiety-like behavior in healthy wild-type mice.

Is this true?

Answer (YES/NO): NO